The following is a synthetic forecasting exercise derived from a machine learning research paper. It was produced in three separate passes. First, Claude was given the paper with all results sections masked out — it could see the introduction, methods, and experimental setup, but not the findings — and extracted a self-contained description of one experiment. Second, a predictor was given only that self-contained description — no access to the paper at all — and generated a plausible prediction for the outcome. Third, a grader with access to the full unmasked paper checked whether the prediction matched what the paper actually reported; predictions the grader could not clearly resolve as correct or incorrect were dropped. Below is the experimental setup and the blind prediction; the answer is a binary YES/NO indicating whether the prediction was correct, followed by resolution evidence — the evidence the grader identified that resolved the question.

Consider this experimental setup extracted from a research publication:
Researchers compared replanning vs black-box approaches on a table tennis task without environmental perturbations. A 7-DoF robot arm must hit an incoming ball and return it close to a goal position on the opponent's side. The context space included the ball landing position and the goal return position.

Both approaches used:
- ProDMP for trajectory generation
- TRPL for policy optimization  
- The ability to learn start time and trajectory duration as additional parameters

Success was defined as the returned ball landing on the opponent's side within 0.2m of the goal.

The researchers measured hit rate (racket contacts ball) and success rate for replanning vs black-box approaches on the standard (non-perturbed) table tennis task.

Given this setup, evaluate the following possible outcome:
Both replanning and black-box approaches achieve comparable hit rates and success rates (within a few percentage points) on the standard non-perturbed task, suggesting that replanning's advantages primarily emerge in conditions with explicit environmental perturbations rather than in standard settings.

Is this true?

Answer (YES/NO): NO